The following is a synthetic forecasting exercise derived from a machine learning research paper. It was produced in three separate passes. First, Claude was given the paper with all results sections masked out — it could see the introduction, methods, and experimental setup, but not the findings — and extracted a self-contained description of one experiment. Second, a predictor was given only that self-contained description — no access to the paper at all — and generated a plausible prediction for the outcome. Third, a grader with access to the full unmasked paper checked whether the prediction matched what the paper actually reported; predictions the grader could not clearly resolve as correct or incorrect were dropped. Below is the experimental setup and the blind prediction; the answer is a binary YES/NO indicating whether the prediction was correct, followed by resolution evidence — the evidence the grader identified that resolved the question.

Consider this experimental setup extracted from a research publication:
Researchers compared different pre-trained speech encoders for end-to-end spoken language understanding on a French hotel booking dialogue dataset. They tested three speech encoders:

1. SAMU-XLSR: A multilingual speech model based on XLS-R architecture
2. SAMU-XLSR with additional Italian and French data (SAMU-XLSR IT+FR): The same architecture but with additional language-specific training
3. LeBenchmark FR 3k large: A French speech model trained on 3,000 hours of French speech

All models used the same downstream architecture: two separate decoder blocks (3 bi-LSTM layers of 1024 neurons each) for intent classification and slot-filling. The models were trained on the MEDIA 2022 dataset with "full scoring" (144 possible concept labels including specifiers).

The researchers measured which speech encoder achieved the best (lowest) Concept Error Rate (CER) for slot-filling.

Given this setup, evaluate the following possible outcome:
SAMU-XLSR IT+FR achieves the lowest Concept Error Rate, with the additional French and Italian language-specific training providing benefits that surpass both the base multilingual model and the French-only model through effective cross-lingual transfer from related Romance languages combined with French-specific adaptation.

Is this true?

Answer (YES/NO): YES